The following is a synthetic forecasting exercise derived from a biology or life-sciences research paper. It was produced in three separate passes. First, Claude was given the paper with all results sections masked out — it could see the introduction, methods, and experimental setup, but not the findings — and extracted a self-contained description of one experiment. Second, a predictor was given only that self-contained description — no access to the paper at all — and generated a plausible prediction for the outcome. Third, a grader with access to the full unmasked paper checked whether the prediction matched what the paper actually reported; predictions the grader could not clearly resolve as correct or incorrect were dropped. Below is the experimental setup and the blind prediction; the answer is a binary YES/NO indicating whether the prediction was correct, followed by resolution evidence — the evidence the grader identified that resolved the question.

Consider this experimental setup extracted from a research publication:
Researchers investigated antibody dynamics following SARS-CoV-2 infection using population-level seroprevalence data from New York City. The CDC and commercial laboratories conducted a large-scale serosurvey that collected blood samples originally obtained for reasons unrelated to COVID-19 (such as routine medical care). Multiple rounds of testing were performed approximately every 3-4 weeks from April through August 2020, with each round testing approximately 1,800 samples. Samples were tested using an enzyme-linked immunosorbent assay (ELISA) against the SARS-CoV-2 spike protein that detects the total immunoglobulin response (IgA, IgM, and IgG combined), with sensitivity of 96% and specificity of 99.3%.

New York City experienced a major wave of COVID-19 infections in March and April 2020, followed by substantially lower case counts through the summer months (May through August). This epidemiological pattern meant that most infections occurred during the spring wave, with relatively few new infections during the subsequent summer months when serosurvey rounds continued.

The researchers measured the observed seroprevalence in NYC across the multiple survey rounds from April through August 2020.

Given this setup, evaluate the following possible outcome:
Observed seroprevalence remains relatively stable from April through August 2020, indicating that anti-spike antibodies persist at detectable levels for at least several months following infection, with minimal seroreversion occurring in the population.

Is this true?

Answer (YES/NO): NO